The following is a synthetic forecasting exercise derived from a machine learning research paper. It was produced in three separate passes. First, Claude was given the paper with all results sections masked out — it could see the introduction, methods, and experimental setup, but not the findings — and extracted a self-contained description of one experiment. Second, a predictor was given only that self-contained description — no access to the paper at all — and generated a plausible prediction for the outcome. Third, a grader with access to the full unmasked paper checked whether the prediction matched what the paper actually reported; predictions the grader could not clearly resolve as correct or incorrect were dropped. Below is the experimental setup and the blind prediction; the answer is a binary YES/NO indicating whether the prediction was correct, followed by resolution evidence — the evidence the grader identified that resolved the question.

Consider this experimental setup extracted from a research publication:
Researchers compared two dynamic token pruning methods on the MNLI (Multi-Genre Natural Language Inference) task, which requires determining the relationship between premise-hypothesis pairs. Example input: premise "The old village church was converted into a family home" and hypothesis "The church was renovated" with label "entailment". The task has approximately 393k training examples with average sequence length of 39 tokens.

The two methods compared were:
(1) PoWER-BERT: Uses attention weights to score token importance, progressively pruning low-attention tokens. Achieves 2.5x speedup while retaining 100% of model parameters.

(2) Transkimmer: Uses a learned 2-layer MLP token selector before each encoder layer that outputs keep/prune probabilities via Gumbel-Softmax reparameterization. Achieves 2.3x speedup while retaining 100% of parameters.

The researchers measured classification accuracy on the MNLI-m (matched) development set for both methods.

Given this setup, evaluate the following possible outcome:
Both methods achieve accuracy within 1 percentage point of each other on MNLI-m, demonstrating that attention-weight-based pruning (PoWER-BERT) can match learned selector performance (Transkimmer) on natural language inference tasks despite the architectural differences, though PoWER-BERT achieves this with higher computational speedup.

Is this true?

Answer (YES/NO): YES